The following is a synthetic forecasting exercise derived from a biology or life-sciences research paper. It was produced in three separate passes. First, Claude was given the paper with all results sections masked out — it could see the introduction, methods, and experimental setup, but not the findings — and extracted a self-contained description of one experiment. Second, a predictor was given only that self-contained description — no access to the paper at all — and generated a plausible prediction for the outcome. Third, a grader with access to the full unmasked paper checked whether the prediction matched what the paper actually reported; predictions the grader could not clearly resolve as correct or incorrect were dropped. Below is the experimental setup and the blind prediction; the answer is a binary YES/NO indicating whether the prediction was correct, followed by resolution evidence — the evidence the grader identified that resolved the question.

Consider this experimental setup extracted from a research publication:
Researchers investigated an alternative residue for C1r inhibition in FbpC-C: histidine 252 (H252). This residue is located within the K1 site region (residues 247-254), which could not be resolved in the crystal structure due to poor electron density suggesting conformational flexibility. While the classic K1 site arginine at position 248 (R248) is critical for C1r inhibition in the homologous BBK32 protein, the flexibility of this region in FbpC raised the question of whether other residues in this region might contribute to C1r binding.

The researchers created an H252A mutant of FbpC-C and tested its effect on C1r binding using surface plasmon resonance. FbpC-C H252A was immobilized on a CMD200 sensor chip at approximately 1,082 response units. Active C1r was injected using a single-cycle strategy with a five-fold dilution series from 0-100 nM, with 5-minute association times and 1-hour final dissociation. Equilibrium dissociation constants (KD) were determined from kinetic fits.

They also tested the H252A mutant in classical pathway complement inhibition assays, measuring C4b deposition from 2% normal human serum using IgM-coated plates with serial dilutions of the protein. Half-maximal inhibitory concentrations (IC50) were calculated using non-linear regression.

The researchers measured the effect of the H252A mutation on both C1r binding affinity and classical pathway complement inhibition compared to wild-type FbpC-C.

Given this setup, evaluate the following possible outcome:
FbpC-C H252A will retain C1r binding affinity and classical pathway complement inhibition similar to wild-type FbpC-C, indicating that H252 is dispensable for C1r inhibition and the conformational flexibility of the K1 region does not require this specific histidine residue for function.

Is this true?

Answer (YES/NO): NO